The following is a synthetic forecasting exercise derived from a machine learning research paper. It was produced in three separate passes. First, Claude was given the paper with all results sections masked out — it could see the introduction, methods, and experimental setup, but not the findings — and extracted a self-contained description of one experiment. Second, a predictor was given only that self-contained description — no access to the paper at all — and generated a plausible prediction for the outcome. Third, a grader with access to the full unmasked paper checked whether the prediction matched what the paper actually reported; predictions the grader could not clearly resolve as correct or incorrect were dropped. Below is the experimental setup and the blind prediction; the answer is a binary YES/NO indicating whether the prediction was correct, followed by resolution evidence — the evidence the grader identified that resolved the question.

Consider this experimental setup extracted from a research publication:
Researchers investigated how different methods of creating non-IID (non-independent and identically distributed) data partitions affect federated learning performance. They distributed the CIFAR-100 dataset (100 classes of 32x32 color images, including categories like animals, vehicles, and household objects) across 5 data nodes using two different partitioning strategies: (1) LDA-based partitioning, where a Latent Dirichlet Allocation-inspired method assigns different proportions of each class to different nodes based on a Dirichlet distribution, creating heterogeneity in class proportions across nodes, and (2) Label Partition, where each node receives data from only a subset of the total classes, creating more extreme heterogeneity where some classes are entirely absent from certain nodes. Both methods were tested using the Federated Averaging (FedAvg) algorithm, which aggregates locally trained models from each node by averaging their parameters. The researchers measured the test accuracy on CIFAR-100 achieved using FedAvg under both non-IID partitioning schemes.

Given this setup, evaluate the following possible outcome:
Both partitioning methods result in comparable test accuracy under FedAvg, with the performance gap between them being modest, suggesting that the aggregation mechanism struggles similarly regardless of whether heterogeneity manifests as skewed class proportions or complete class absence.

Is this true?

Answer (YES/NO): YES